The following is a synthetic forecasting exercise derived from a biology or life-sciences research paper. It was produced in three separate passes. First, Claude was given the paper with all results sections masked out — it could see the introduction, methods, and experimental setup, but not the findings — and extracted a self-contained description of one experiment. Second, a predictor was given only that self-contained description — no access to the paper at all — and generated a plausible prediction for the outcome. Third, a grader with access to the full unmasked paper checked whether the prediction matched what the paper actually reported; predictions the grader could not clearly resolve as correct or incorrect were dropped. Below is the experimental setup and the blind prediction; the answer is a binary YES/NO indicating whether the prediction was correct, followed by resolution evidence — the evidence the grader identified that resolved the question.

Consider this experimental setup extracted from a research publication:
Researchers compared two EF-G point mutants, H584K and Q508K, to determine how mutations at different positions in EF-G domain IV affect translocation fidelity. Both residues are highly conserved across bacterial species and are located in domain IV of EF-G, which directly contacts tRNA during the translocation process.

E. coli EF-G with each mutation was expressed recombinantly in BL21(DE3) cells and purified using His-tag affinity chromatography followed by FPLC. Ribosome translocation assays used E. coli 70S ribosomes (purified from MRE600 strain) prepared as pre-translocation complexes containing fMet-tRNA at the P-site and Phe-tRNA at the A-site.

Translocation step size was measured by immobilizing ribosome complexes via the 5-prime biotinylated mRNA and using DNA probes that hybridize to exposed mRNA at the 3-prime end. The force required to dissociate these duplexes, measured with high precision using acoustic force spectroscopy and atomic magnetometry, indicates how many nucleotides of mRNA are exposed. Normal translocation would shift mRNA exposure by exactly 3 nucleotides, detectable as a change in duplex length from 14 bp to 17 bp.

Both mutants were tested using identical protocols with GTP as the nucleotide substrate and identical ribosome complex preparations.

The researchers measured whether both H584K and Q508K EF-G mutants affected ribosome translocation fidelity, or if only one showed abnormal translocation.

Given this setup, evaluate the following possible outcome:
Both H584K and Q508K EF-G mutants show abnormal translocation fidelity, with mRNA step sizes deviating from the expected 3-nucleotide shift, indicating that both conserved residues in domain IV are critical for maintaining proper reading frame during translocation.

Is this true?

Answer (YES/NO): NO